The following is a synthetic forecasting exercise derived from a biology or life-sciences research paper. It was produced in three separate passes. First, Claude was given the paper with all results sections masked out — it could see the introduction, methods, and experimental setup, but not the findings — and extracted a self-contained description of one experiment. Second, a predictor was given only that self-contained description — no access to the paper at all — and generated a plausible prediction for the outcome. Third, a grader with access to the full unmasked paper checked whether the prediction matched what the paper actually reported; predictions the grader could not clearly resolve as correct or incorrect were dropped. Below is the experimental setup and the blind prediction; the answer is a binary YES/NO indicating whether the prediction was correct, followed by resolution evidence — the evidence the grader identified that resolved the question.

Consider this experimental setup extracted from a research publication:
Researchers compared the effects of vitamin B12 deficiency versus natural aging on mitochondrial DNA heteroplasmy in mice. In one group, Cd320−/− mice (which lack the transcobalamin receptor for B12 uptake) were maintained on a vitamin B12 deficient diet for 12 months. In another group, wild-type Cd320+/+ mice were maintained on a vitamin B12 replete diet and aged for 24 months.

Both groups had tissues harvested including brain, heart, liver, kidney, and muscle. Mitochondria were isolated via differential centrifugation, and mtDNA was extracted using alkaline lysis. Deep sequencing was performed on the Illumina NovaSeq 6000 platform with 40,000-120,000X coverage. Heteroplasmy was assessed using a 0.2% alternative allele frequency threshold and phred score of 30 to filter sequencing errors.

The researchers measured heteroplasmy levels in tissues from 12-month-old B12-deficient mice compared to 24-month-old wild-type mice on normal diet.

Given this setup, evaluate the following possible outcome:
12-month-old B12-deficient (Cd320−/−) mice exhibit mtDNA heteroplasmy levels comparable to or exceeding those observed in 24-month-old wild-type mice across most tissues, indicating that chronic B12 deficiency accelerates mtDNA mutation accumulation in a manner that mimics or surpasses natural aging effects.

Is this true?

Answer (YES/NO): YES